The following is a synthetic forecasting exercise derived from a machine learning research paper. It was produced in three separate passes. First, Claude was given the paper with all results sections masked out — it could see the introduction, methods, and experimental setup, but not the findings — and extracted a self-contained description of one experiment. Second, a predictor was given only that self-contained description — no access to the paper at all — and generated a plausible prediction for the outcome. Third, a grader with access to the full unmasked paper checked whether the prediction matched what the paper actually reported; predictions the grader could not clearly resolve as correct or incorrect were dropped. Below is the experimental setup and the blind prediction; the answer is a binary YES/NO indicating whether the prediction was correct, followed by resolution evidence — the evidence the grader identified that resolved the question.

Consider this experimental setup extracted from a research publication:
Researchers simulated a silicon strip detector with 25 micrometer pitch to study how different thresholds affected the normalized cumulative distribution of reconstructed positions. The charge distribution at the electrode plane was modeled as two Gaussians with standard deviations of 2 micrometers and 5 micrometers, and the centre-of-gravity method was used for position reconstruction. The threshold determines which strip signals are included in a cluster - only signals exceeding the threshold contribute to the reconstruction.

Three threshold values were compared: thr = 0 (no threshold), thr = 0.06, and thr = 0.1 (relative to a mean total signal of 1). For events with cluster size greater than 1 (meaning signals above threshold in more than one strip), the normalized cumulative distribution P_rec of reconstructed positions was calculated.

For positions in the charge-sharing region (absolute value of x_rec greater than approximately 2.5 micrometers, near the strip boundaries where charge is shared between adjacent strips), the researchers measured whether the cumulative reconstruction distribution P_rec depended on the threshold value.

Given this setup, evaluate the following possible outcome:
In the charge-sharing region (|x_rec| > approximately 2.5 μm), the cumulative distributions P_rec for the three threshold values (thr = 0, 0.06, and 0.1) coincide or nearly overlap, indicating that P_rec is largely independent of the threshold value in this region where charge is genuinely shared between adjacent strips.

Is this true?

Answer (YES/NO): YES